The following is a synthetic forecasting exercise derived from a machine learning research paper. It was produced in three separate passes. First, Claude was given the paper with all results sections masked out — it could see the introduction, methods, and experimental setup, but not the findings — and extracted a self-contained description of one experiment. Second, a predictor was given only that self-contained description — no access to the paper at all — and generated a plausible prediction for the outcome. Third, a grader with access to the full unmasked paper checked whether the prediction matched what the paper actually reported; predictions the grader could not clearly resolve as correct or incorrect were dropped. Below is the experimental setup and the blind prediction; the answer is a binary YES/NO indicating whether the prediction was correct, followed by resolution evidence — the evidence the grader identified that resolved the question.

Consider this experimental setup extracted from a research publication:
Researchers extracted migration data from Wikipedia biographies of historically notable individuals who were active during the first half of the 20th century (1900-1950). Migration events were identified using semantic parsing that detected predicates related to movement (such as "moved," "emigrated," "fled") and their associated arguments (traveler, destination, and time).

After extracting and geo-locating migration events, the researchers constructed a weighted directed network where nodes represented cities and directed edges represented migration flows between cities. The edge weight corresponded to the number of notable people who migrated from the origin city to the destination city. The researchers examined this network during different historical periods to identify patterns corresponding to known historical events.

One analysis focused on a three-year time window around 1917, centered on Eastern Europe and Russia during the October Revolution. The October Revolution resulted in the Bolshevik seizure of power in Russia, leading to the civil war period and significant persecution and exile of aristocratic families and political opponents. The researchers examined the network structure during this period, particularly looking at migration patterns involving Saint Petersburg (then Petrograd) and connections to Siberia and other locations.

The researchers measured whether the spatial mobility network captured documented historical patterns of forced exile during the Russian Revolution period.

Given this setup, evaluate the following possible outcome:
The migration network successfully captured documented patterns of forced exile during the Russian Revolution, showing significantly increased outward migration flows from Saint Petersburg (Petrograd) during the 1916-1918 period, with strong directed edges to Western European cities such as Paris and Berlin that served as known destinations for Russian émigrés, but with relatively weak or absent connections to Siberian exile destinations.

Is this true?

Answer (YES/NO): NO